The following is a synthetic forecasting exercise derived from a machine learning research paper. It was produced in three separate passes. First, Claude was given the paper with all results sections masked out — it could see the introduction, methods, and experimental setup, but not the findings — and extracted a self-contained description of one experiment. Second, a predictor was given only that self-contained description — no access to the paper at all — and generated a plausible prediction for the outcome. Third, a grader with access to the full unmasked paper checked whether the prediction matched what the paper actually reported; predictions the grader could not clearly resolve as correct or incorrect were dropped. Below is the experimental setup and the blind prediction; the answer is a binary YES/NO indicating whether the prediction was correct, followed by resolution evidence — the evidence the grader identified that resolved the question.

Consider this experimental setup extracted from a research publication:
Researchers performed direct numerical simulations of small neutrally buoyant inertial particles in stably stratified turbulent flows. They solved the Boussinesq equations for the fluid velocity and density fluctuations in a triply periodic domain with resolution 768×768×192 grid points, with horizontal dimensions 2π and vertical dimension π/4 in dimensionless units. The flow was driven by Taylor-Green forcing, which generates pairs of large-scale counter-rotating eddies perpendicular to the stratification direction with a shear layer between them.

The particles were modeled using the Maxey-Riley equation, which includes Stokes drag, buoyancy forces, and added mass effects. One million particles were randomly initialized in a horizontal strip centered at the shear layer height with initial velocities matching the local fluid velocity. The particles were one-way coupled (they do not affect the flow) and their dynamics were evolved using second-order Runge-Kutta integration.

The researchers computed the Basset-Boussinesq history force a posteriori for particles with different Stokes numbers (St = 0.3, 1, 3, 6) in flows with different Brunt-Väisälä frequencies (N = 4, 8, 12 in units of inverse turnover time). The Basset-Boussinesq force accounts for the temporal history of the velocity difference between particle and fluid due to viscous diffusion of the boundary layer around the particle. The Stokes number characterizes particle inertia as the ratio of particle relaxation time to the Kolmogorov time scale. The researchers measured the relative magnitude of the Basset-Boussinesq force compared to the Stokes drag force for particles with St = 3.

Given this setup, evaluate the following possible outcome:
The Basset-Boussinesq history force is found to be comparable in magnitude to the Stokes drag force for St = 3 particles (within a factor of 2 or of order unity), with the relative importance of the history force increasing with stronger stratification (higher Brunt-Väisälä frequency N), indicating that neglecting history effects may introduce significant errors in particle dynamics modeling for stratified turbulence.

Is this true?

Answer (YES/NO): NO